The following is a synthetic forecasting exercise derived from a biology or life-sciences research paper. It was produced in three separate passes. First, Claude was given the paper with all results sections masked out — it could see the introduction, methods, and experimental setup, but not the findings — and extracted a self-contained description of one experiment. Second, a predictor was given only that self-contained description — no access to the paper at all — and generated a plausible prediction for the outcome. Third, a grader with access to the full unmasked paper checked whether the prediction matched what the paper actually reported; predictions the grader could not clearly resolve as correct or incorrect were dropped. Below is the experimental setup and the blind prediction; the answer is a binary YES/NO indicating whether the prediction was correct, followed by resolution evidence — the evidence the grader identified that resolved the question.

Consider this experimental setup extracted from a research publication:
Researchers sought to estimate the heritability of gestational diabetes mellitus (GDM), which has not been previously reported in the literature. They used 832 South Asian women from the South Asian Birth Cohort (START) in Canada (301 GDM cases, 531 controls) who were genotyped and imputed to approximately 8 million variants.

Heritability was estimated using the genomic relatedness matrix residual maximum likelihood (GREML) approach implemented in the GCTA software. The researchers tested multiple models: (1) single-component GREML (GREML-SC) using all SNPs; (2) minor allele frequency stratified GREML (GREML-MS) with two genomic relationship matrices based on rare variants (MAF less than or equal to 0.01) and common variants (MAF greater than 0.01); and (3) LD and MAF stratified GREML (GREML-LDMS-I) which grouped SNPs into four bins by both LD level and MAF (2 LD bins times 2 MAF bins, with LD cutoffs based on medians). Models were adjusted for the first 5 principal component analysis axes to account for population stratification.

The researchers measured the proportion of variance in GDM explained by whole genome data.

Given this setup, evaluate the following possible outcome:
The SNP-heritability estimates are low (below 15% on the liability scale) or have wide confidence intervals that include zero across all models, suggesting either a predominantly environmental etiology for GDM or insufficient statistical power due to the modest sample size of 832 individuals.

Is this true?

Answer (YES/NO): NO